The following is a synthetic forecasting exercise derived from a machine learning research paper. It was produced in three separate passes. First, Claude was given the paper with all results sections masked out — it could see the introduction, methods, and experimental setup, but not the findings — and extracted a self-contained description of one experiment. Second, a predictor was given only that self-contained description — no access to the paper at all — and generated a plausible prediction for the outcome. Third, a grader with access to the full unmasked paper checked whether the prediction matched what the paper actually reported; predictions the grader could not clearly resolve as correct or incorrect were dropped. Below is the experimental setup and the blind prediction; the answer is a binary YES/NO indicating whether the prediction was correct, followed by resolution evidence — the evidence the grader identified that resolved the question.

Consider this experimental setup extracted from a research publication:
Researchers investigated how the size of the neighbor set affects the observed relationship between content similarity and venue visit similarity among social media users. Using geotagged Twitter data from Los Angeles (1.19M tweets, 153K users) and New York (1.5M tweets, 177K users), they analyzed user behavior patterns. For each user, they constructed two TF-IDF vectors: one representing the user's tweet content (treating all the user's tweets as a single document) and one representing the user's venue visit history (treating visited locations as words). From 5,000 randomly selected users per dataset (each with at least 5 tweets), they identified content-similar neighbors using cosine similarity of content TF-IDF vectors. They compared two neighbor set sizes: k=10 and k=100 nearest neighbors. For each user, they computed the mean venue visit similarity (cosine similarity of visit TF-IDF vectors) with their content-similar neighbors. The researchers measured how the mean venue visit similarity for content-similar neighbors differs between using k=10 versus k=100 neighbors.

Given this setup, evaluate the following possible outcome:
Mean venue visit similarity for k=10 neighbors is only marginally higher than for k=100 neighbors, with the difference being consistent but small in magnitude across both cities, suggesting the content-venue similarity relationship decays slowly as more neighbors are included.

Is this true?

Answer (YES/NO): NO